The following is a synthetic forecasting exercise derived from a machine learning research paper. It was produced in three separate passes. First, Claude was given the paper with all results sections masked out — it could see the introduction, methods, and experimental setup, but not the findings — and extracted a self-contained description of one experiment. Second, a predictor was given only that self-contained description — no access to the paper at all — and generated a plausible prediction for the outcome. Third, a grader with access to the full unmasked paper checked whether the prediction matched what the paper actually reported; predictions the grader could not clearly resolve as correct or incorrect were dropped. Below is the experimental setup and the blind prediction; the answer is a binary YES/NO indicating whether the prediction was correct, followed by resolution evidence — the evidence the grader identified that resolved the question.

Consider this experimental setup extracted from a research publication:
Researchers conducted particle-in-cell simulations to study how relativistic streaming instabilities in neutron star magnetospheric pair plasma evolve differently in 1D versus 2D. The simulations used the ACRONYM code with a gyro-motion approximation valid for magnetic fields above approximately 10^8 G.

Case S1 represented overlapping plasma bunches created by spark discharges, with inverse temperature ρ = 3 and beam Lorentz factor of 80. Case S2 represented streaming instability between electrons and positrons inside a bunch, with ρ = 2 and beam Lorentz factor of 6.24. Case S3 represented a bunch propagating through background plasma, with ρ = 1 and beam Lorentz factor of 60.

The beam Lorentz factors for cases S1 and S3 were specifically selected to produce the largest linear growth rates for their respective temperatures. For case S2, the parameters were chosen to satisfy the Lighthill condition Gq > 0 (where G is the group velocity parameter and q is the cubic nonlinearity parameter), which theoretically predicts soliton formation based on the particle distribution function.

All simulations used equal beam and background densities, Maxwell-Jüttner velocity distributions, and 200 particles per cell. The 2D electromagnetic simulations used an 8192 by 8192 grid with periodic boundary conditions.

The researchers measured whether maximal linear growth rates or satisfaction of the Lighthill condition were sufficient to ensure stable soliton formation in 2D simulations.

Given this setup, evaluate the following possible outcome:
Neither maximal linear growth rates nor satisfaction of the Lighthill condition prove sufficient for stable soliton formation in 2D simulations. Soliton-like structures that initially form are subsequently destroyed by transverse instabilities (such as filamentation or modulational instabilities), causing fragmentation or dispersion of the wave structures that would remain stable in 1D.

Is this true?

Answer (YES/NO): NO